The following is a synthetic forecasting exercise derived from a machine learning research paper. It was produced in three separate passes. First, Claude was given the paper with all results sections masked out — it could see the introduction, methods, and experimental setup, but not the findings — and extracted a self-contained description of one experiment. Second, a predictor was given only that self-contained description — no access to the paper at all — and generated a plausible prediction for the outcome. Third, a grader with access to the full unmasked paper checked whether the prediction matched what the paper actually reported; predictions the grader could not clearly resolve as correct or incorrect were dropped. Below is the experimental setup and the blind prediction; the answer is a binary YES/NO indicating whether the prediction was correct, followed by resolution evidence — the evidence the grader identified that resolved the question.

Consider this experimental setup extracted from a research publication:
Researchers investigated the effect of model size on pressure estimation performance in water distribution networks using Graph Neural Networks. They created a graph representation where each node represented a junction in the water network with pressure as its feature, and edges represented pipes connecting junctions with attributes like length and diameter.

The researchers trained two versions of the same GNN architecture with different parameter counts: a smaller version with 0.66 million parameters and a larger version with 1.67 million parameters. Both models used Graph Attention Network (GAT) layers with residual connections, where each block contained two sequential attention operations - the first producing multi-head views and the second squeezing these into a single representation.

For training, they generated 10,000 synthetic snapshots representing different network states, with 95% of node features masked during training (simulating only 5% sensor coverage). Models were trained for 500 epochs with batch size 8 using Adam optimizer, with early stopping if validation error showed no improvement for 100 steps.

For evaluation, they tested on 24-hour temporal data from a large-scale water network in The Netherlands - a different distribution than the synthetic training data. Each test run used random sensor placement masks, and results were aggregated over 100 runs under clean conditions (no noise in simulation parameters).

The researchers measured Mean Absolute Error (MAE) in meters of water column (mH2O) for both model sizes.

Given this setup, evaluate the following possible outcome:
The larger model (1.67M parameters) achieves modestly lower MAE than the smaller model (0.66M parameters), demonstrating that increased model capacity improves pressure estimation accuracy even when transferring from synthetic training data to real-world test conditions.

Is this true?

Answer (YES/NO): NO